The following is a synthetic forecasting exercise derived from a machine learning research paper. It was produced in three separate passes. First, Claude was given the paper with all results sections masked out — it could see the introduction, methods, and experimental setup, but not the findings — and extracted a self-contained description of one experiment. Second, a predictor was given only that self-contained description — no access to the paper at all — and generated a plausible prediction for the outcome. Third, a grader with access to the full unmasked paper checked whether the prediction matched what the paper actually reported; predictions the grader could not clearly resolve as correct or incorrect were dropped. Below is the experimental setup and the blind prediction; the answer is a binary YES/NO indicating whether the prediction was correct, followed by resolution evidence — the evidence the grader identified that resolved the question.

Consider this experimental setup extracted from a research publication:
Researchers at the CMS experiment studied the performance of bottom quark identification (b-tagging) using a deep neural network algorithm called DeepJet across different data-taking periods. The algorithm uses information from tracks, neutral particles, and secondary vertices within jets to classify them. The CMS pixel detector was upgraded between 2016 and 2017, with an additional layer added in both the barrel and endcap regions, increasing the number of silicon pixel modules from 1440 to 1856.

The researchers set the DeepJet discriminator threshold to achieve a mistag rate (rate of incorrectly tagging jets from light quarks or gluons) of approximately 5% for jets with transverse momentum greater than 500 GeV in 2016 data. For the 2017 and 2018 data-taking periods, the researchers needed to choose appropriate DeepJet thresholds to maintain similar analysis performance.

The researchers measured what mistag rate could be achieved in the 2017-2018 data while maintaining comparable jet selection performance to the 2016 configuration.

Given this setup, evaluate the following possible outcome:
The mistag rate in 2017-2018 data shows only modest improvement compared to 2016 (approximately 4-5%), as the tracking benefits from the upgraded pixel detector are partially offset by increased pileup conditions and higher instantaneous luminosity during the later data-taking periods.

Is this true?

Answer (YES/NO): NO